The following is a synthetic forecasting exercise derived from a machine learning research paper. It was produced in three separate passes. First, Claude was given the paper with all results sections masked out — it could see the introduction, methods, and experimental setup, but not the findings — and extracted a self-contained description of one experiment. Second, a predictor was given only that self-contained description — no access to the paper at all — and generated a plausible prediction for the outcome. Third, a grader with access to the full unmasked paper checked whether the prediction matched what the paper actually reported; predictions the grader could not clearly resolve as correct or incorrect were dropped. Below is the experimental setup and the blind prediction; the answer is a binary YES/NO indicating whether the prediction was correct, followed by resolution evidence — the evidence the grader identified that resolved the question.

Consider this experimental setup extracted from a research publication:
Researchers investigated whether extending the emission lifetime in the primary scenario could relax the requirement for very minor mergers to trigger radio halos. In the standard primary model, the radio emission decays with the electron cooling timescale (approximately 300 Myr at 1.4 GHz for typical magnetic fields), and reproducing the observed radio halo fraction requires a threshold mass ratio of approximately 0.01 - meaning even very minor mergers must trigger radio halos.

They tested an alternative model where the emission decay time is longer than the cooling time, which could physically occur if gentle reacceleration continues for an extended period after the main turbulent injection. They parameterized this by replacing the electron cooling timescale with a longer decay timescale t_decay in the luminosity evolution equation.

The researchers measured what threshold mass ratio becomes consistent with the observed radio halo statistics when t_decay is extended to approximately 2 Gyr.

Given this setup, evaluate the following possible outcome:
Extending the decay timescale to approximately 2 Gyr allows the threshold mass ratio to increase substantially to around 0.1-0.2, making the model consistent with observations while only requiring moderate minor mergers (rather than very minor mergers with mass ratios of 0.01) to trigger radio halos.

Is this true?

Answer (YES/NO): YES